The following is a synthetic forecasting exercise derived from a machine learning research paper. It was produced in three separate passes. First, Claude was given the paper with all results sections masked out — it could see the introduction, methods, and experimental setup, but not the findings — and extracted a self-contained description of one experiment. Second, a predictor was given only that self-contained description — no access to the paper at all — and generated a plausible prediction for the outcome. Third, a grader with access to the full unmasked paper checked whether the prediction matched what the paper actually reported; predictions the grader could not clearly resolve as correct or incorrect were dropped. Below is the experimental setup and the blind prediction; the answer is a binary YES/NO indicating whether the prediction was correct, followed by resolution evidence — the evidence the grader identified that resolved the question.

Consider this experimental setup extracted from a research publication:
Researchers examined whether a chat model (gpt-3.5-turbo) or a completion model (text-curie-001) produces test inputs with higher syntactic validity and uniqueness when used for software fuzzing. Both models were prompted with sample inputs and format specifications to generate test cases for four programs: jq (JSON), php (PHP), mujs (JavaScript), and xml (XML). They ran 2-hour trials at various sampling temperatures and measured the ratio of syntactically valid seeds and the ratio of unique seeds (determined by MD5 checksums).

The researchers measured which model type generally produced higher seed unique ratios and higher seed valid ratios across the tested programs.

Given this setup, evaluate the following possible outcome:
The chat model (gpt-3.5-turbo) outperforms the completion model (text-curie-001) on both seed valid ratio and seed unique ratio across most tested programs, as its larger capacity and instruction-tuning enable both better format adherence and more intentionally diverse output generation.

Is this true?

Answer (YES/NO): YES